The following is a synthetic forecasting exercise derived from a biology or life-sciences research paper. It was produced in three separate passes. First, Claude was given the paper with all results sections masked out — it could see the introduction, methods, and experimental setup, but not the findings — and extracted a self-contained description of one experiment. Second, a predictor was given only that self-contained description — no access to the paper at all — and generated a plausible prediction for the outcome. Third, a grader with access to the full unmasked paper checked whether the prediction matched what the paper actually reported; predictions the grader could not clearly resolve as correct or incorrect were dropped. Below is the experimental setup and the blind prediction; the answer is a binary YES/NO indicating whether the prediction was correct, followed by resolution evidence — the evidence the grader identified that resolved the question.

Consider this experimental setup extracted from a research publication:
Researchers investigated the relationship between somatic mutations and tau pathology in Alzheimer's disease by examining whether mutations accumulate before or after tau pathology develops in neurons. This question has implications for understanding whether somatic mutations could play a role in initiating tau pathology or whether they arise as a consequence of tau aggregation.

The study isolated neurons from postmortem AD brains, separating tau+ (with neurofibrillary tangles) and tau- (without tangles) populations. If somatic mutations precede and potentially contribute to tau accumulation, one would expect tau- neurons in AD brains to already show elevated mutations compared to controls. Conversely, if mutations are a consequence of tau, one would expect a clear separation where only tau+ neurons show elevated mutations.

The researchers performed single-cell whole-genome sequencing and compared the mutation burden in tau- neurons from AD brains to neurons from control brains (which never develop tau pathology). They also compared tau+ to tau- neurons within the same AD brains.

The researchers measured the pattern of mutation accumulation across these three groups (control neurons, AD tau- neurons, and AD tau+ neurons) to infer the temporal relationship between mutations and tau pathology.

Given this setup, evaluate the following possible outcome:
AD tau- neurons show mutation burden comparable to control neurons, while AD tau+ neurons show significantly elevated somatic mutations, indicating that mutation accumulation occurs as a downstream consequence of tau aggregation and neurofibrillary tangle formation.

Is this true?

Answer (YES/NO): NO